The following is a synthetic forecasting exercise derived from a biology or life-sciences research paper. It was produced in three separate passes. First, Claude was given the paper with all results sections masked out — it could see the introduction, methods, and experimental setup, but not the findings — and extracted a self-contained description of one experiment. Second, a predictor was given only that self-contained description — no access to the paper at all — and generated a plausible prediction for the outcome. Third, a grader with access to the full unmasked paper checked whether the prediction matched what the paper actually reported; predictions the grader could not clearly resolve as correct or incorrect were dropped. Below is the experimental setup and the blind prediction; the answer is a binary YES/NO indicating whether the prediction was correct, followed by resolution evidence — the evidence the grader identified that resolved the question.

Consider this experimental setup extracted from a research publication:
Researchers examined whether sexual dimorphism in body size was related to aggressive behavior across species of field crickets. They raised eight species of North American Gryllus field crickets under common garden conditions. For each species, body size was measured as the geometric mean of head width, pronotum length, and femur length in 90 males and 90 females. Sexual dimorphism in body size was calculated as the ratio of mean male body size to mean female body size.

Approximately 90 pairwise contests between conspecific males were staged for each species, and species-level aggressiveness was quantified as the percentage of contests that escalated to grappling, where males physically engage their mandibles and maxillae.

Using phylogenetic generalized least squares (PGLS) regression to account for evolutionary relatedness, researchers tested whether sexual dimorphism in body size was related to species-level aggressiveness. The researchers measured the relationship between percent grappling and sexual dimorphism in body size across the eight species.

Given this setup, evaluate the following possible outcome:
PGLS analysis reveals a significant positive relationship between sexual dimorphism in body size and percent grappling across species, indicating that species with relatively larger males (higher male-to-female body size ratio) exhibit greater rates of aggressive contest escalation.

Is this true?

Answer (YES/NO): NO